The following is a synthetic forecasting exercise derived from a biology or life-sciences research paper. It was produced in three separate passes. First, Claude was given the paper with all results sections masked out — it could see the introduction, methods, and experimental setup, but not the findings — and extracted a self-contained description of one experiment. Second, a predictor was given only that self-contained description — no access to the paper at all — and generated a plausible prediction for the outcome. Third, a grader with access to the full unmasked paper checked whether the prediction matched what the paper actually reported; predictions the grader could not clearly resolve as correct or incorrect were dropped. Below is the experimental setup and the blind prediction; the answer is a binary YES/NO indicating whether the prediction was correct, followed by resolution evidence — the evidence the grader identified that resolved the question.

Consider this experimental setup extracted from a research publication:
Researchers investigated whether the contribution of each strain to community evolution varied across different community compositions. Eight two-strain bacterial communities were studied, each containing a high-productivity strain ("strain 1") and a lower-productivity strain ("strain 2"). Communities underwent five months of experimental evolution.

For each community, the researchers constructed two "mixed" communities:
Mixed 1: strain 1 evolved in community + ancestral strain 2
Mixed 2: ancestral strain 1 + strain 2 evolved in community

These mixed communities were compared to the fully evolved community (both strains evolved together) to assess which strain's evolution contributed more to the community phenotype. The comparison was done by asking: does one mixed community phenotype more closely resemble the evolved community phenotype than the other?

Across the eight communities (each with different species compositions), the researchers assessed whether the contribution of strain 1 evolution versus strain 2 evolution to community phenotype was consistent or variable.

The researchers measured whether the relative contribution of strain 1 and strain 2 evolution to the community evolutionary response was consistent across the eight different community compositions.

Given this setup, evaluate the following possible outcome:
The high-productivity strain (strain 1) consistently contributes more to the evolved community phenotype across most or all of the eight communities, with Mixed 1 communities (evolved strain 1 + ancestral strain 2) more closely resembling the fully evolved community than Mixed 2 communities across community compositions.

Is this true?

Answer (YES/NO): YES